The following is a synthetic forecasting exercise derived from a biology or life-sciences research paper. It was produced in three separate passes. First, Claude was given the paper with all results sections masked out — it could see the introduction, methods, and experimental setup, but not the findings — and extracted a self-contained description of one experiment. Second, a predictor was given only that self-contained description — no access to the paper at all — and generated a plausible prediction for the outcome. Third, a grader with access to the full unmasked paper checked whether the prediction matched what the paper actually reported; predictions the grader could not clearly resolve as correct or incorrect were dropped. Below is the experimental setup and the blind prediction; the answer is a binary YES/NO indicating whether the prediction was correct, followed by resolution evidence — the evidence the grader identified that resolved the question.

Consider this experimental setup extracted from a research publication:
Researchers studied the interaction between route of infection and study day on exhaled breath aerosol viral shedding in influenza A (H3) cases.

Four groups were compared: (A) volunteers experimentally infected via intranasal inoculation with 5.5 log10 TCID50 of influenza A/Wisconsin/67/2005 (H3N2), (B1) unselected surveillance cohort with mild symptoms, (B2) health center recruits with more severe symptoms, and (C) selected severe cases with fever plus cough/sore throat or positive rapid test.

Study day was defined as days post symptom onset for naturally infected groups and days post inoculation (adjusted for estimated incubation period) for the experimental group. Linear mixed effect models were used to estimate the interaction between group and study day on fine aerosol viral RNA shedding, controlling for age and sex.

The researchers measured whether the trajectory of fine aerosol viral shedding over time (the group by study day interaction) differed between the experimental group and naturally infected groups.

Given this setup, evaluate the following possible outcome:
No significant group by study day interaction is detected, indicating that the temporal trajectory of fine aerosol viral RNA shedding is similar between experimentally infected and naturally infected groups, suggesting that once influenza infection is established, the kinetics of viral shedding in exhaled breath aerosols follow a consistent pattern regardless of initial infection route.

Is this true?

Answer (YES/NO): YES